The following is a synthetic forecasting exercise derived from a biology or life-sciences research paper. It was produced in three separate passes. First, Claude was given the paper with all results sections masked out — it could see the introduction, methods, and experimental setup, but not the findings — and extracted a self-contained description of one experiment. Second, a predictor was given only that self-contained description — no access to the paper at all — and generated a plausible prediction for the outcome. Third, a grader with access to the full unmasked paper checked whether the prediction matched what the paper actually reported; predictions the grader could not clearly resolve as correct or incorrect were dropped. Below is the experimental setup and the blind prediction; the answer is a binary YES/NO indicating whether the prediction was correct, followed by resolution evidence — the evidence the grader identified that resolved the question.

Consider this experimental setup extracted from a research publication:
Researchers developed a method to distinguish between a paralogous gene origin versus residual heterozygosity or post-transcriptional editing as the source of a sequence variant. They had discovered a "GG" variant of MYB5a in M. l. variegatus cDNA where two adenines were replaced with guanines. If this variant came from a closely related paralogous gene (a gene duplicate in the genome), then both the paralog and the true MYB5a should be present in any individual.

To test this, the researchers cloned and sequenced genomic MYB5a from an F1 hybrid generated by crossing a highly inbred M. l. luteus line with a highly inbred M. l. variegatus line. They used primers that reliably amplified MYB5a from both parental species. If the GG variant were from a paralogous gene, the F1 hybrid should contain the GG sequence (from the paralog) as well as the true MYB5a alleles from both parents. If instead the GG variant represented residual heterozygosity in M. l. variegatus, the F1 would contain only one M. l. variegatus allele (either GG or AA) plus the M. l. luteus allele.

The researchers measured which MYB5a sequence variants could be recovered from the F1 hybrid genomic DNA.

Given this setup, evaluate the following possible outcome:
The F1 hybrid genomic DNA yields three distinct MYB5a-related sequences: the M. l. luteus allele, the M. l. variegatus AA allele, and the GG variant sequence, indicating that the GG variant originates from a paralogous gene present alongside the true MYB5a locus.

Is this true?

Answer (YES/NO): NO